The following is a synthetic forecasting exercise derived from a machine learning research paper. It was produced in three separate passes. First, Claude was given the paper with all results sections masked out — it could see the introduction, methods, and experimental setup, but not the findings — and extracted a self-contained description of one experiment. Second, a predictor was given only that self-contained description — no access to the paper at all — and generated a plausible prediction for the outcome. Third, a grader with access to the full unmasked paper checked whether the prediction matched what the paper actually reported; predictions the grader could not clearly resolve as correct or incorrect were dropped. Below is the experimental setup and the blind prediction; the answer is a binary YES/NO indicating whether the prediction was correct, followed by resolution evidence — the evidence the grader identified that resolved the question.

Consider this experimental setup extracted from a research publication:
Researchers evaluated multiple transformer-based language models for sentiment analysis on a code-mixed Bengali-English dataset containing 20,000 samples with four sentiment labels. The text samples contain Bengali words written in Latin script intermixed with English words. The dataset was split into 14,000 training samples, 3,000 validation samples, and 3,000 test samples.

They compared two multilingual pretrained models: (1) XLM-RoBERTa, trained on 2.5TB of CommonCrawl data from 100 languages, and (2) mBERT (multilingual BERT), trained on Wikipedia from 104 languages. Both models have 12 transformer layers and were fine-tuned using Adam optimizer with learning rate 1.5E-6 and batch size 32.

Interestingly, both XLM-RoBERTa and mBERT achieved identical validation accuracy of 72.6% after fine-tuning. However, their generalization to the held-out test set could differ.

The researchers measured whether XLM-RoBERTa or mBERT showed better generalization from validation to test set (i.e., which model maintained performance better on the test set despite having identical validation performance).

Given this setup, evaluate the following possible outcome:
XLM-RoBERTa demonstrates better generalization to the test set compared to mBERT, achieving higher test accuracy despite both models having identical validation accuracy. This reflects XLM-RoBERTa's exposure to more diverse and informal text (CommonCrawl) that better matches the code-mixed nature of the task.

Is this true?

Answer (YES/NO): YES